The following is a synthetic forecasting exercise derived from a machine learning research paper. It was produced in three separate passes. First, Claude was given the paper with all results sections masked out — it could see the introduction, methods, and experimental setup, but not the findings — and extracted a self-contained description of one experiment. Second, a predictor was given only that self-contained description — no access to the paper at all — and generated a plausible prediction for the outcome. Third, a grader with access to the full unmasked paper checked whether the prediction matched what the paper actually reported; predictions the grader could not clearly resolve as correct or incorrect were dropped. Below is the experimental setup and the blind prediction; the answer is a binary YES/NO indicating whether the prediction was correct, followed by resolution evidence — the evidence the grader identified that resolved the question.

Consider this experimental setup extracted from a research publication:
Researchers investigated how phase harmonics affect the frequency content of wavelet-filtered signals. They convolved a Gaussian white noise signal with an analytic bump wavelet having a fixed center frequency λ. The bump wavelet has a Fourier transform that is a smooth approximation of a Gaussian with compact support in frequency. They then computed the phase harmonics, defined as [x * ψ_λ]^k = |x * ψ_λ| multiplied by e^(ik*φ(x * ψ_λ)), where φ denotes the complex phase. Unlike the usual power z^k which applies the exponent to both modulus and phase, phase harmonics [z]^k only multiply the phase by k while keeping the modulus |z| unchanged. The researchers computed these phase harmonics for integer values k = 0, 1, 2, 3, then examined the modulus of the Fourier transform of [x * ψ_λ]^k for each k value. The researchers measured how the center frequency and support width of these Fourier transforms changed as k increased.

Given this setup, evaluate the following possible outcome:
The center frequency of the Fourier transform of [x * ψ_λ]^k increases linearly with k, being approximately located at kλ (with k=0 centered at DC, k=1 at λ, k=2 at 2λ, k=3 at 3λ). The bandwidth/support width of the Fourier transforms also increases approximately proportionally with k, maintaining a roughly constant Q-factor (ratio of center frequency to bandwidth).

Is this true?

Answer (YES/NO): YES